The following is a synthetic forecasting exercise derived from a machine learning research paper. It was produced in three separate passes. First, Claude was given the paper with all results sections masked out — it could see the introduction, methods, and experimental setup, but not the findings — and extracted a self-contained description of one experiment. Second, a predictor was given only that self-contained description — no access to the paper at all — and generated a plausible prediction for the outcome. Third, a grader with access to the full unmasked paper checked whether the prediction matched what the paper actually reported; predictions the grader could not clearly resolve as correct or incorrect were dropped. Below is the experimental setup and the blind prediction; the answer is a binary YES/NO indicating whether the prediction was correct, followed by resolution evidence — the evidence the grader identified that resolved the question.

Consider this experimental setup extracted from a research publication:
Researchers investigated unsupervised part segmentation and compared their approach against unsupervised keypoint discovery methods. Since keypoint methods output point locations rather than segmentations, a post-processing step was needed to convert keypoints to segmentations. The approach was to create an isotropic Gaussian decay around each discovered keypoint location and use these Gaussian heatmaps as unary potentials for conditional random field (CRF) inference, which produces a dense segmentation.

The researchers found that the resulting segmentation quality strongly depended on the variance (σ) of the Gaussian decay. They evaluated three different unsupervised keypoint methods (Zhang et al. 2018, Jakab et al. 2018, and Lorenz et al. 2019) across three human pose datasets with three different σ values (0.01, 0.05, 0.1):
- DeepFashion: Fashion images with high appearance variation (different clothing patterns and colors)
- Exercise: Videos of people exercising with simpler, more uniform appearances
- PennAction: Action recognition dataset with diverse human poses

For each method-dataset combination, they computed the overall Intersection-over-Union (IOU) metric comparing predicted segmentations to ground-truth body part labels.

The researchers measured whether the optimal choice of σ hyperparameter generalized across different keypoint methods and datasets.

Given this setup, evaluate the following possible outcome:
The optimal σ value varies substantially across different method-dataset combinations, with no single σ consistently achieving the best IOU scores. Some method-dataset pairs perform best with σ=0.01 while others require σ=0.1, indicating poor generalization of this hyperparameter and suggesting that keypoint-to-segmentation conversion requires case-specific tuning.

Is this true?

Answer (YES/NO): NO